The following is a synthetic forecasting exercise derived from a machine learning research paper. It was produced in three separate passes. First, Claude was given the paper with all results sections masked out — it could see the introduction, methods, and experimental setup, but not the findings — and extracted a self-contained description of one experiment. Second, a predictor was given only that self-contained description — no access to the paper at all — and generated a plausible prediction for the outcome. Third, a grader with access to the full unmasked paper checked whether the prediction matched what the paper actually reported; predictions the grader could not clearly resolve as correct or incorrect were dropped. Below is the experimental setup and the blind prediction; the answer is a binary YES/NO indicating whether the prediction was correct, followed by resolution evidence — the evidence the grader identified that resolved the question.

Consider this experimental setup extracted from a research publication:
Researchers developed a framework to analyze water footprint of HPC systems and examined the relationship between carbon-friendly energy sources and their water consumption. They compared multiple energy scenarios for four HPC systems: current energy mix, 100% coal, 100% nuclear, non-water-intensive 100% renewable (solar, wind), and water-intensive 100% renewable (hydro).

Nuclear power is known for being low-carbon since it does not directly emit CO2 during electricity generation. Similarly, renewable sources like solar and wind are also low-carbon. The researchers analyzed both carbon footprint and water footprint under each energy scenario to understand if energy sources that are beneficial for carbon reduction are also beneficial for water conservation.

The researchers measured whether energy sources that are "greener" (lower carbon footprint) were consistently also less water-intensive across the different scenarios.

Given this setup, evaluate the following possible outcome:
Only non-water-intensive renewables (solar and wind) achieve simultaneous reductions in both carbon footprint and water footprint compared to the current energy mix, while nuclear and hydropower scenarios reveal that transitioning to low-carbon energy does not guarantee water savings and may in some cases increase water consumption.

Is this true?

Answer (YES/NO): NO